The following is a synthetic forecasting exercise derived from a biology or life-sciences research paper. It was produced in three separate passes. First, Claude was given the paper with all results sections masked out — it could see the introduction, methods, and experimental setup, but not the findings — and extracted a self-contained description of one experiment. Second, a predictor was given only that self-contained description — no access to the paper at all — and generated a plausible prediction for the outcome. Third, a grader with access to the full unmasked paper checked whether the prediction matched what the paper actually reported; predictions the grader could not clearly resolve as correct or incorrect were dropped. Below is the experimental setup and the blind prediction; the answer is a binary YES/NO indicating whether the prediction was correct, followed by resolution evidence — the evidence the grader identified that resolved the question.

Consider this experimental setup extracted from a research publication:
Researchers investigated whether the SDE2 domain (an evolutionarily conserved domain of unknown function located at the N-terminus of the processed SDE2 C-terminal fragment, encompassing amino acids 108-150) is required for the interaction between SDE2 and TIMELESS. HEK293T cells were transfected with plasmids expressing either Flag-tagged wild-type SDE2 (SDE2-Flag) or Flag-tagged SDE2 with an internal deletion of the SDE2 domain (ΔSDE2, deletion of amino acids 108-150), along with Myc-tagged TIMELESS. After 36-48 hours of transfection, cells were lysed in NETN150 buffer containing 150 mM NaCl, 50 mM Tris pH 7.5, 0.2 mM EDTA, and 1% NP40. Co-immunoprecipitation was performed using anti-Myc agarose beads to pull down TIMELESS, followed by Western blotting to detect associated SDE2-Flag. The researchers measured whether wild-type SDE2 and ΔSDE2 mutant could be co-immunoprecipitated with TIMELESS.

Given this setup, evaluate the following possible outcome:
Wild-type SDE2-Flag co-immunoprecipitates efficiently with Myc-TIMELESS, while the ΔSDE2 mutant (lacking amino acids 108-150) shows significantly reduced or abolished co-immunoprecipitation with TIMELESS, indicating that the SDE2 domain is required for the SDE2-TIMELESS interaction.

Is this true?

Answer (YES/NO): YES